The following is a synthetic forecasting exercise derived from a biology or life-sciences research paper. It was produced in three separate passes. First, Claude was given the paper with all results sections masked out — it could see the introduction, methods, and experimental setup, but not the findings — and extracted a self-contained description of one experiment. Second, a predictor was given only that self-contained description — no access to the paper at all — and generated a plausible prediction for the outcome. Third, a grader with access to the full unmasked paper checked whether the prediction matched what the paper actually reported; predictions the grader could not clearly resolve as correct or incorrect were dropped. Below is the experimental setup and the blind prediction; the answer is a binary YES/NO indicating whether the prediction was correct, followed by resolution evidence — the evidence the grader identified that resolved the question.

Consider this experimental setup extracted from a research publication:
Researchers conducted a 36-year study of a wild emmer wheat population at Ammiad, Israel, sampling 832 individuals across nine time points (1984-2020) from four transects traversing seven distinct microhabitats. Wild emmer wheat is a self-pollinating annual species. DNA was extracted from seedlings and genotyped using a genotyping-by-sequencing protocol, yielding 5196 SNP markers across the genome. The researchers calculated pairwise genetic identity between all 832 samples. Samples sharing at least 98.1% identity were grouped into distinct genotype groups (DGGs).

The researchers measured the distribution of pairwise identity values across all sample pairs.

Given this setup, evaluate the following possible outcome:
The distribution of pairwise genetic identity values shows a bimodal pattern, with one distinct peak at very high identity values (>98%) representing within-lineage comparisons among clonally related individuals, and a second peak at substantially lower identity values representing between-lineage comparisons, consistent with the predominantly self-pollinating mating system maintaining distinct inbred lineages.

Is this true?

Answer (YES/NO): NO